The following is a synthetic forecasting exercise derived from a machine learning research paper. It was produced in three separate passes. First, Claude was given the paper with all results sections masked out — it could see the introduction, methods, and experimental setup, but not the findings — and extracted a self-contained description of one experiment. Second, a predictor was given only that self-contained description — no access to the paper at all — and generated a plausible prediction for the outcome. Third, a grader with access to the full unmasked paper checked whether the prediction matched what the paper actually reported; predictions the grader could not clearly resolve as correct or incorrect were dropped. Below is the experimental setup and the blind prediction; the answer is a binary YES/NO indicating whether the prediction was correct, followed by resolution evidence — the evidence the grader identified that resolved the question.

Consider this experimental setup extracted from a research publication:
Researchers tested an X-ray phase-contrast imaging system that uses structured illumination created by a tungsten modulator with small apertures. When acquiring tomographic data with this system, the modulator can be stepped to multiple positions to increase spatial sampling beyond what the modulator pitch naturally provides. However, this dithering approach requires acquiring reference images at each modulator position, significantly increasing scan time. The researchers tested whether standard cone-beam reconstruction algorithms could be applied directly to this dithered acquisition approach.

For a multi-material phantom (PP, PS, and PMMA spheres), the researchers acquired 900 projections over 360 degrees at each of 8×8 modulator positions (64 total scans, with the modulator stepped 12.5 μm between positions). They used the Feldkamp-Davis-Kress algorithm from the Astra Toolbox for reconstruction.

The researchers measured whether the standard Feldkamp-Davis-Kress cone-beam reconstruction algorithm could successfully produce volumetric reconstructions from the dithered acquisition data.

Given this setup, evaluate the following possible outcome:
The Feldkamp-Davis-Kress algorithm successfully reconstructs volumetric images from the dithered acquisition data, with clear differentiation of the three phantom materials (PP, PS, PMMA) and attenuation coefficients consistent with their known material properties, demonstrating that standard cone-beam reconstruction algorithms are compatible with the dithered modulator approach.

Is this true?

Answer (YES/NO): YES